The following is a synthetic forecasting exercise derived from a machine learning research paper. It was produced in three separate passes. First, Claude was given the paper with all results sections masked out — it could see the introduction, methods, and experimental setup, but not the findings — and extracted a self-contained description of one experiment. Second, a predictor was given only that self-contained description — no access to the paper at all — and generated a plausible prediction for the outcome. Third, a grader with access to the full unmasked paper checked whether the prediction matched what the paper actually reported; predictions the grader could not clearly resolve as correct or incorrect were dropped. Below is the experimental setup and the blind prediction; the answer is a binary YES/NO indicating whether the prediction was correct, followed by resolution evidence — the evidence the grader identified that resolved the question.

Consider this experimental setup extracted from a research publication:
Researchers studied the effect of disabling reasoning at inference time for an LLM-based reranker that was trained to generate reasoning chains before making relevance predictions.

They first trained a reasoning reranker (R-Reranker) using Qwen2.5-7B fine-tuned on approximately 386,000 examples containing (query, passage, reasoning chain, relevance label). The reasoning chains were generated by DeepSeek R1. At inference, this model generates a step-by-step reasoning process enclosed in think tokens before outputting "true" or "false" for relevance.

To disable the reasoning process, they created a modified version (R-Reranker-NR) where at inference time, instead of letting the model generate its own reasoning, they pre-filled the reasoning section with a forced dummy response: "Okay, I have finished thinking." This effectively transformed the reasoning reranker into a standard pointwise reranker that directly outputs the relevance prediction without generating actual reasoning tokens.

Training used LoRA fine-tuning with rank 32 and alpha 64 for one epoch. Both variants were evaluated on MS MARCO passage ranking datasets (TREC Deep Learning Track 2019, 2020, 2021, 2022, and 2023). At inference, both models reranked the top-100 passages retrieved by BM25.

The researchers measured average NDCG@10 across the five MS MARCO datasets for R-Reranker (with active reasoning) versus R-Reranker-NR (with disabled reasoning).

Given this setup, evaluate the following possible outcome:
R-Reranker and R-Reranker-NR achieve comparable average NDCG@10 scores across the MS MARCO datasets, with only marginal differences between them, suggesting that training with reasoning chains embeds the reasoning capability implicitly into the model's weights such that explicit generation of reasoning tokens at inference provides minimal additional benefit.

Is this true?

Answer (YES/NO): NO